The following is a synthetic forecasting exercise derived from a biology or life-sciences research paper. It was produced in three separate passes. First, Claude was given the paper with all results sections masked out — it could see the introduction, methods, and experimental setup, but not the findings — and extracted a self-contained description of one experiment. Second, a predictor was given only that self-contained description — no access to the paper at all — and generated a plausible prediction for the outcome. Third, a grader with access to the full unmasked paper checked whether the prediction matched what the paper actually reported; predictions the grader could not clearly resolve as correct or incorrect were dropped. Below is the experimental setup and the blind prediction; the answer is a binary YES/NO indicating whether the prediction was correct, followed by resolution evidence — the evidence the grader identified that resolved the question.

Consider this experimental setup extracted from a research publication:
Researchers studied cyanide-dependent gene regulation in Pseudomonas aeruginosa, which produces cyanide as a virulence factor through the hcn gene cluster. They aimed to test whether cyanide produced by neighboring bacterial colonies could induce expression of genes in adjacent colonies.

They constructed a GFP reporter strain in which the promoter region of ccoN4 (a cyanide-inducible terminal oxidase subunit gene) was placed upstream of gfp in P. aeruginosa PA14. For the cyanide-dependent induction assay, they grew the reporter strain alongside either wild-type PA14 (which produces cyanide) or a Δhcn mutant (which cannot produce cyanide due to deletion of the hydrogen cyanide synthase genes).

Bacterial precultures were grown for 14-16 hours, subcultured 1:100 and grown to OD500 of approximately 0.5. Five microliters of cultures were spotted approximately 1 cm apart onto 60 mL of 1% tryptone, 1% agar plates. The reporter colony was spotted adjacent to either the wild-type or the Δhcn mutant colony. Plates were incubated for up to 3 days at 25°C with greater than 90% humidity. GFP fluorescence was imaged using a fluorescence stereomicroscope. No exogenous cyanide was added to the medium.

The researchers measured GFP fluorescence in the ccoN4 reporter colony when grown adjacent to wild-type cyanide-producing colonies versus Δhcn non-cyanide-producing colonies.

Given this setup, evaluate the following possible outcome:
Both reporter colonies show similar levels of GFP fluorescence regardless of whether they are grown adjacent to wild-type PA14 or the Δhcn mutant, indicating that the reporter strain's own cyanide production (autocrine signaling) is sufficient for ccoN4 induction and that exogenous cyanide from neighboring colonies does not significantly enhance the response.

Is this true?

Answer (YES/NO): NO